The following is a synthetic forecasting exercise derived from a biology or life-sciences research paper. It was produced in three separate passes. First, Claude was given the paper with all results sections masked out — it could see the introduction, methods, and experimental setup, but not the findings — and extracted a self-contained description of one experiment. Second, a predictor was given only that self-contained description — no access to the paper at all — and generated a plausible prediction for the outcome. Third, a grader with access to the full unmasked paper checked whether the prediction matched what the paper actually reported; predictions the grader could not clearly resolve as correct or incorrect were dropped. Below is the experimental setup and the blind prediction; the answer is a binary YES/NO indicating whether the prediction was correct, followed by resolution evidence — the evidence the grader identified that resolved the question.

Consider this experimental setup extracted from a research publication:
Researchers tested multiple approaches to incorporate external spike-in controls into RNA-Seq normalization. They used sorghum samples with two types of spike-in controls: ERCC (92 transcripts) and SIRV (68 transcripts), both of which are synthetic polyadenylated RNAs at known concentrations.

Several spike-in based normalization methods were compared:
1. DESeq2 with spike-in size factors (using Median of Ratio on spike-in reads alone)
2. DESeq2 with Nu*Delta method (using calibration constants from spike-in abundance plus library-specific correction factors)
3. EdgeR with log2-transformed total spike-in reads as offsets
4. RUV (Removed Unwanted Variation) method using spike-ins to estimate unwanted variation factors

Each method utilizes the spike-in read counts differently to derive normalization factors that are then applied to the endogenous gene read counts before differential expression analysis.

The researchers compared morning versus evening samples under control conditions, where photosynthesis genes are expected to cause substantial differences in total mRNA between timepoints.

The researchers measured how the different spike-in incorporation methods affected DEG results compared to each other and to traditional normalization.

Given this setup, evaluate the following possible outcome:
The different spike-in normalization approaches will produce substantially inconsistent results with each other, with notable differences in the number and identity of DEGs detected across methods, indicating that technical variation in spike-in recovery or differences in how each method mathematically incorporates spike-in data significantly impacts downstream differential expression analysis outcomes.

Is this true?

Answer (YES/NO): NO